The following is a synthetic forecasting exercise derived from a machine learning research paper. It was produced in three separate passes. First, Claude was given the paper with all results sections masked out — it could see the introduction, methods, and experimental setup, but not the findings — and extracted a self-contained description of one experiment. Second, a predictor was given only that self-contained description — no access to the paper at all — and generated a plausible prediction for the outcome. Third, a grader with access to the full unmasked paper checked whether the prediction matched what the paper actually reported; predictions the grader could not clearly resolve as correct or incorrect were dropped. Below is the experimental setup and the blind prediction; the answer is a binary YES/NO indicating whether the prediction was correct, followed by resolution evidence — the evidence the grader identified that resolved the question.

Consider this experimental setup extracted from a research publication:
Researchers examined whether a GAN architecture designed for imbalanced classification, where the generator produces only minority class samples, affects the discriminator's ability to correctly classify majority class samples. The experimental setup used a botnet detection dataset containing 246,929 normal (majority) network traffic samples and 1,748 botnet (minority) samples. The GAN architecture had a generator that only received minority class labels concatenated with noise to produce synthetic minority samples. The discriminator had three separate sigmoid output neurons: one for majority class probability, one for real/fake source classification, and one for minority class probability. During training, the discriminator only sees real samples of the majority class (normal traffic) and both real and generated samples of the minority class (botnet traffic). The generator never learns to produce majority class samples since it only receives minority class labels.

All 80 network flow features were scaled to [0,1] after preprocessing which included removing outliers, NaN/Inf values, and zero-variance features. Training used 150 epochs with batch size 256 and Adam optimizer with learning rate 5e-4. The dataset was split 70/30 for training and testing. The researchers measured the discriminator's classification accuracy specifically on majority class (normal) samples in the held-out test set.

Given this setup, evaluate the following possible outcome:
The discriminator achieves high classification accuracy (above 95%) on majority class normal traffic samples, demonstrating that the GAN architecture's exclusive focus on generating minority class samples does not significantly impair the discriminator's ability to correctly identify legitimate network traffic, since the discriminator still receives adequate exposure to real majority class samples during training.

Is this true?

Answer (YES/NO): YES